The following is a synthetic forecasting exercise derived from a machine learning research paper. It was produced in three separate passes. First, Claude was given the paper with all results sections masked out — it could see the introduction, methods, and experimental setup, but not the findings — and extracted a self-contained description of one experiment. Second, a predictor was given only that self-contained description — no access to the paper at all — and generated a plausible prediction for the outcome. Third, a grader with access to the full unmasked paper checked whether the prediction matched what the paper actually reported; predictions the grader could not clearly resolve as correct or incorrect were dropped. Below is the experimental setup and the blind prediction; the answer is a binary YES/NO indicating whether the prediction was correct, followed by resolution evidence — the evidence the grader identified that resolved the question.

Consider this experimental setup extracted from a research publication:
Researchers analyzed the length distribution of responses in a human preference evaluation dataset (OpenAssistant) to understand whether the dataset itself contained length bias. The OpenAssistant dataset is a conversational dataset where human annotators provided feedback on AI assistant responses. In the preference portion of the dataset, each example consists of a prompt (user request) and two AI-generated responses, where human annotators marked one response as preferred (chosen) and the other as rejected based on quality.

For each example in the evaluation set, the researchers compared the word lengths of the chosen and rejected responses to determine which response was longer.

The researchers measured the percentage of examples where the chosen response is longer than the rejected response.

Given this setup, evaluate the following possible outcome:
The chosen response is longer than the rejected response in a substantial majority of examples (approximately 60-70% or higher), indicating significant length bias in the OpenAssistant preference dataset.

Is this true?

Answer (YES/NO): NO